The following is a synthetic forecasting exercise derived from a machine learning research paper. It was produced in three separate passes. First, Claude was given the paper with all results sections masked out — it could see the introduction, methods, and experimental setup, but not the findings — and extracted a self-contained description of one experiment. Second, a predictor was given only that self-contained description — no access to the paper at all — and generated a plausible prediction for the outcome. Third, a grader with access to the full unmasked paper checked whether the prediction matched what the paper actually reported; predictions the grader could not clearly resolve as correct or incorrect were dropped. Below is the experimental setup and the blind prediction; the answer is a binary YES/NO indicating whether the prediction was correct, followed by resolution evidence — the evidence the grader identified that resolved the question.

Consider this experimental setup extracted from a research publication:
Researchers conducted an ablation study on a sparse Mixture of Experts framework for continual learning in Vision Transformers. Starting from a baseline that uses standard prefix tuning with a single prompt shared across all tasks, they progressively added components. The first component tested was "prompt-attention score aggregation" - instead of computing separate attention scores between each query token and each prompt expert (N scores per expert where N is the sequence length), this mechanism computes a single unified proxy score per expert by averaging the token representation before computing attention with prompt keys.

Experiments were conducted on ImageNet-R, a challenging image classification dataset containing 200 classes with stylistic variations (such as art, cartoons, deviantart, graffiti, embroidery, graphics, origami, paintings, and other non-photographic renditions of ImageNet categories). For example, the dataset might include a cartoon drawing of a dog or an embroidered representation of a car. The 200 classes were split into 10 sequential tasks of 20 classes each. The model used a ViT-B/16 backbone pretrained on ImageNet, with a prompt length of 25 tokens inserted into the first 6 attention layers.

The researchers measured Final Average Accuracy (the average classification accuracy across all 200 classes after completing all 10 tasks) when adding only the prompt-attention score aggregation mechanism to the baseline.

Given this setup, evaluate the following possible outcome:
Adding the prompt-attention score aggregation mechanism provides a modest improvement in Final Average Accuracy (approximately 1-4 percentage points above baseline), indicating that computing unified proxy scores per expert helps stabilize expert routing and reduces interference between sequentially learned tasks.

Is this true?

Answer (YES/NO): NO